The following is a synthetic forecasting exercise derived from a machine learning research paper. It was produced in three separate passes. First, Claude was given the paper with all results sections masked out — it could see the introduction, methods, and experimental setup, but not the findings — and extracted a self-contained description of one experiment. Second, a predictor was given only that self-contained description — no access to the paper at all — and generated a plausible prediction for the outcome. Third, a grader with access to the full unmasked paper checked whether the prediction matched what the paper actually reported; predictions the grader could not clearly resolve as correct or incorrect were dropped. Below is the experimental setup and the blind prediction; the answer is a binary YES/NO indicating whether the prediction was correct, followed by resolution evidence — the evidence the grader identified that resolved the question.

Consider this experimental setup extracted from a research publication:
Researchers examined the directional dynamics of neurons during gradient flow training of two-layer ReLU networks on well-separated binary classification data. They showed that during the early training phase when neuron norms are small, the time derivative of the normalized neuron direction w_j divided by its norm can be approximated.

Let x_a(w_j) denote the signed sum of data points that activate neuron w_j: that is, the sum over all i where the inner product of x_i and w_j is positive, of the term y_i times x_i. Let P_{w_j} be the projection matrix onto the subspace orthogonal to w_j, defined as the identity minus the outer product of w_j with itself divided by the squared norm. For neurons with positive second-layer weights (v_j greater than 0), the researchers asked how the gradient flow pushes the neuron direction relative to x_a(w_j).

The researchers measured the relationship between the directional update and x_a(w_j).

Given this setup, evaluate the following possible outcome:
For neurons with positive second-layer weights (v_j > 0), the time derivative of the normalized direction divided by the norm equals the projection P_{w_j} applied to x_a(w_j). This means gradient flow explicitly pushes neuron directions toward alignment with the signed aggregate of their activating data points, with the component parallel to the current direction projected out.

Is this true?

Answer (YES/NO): NO